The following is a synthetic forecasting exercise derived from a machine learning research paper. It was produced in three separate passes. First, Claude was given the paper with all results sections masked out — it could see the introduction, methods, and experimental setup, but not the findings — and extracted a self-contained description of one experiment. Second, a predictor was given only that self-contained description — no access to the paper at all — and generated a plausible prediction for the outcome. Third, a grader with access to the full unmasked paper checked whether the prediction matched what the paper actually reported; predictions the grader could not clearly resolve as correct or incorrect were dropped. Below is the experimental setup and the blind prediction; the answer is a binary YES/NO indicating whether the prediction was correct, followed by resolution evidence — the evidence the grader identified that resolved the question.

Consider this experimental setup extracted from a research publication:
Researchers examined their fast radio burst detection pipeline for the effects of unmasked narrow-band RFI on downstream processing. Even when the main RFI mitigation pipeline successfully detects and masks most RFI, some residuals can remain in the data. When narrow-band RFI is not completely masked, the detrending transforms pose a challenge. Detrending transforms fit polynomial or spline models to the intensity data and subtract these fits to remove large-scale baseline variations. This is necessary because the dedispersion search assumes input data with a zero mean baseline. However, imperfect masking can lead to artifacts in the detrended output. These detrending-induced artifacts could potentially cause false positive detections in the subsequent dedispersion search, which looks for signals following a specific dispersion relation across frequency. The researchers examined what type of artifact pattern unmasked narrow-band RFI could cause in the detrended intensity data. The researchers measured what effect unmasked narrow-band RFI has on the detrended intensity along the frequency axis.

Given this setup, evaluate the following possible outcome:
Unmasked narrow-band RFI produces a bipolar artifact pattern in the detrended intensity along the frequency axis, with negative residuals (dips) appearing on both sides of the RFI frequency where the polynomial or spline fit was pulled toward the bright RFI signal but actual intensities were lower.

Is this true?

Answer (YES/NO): NO